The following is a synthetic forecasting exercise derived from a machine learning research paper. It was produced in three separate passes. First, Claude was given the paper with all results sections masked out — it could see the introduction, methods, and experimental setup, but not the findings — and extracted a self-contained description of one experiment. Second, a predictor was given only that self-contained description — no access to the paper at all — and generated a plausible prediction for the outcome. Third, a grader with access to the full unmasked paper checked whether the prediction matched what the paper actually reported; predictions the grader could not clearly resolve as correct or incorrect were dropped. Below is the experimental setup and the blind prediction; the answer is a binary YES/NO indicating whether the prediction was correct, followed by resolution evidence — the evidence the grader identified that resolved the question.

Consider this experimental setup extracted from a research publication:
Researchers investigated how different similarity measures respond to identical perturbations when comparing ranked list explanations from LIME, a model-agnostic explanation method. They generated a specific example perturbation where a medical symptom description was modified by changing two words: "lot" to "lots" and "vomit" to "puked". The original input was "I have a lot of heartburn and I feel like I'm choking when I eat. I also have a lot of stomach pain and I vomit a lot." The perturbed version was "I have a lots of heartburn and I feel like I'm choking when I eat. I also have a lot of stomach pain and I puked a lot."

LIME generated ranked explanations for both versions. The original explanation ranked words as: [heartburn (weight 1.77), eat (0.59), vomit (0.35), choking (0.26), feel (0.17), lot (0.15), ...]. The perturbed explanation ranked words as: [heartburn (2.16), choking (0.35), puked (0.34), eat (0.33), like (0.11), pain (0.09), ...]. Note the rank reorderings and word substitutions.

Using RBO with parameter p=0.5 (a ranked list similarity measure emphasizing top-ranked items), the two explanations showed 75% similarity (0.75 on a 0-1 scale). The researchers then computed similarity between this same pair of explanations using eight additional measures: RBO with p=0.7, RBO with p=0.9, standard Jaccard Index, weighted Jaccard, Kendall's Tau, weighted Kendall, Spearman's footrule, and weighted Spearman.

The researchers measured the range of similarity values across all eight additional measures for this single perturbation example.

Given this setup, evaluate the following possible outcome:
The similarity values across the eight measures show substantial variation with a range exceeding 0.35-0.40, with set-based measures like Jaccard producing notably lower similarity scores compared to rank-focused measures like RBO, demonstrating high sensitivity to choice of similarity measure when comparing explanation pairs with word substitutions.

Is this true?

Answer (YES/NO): NO